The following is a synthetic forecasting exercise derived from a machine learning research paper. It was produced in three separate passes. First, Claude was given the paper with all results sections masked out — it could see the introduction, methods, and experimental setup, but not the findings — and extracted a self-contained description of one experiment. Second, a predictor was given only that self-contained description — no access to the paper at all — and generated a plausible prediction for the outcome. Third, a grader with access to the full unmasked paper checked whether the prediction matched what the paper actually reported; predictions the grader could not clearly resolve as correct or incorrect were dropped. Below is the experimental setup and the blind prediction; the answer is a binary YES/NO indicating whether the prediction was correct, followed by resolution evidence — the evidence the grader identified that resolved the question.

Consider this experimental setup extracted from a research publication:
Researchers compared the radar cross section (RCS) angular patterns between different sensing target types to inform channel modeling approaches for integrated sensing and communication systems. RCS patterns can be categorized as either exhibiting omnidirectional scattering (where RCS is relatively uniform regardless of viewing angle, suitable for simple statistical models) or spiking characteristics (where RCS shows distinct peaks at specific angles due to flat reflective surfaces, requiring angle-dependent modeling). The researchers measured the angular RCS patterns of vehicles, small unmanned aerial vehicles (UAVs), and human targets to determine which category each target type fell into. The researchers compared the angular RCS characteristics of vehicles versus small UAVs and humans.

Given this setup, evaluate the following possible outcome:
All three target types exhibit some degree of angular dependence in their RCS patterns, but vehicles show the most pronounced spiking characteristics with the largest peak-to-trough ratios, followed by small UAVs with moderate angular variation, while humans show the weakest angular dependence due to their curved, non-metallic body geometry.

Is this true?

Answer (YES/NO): NO